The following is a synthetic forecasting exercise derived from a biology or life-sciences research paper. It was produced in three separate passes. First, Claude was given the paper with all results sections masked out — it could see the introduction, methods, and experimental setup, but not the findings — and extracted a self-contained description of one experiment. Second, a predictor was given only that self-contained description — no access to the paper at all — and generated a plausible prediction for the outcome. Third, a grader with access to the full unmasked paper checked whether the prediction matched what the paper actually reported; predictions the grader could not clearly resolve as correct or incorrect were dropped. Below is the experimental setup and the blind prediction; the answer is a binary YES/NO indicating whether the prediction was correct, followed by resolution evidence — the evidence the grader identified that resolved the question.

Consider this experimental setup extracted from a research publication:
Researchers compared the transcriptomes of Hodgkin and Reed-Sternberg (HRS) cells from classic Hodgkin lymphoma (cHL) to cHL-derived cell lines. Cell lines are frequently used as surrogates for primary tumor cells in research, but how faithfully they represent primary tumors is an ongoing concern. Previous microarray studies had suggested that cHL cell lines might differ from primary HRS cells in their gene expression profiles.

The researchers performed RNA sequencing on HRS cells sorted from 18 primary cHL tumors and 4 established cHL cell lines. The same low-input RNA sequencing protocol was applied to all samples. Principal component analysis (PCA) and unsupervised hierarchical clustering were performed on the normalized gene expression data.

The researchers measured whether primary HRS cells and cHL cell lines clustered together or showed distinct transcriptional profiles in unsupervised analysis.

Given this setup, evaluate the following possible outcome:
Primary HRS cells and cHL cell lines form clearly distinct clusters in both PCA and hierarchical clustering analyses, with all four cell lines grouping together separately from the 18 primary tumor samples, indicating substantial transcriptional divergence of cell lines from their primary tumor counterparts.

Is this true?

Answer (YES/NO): NO